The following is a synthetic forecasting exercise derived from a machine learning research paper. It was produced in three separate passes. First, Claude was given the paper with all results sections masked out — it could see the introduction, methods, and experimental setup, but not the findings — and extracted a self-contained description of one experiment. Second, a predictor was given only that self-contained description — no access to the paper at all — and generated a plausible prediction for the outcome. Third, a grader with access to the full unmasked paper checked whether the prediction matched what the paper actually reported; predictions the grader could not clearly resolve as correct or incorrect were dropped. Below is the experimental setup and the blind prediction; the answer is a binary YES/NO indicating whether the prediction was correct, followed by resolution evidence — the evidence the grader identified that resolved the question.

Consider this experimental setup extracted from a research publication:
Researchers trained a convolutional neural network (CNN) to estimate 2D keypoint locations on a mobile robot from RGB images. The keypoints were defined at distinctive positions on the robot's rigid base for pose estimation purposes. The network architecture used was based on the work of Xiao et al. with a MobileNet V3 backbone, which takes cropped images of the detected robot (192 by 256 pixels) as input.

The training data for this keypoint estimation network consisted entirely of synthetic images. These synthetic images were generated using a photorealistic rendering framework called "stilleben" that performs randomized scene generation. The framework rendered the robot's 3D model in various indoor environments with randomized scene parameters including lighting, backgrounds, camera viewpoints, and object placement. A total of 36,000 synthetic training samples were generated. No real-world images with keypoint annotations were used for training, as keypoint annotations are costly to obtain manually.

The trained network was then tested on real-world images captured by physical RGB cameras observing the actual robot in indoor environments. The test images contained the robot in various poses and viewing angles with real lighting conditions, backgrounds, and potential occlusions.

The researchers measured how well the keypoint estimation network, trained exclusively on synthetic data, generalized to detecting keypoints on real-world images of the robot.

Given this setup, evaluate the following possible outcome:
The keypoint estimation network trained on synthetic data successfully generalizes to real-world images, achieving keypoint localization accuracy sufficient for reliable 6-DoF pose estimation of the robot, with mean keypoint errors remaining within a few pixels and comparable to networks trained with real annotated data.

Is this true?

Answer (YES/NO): NO